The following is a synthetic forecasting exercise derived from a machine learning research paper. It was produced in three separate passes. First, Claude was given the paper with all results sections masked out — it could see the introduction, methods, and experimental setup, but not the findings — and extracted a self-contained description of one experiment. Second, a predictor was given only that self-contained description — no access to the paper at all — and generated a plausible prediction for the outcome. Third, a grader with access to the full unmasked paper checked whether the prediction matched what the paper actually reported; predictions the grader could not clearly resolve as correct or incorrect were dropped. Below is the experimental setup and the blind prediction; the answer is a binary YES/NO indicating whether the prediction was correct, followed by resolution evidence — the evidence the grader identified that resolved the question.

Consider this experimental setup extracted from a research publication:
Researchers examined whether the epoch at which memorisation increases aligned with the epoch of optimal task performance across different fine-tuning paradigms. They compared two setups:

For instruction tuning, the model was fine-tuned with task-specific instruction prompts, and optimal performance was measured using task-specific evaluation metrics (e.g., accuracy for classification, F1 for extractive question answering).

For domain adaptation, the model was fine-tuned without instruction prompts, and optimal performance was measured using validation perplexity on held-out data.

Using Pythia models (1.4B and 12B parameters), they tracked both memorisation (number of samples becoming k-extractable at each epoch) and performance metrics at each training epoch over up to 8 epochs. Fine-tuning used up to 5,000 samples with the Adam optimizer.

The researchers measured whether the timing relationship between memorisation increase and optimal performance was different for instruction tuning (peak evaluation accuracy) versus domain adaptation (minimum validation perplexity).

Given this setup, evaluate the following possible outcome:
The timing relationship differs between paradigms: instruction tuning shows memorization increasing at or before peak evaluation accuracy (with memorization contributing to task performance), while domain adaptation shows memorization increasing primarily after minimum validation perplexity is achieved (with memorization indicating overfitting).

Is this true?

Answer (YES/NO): NO